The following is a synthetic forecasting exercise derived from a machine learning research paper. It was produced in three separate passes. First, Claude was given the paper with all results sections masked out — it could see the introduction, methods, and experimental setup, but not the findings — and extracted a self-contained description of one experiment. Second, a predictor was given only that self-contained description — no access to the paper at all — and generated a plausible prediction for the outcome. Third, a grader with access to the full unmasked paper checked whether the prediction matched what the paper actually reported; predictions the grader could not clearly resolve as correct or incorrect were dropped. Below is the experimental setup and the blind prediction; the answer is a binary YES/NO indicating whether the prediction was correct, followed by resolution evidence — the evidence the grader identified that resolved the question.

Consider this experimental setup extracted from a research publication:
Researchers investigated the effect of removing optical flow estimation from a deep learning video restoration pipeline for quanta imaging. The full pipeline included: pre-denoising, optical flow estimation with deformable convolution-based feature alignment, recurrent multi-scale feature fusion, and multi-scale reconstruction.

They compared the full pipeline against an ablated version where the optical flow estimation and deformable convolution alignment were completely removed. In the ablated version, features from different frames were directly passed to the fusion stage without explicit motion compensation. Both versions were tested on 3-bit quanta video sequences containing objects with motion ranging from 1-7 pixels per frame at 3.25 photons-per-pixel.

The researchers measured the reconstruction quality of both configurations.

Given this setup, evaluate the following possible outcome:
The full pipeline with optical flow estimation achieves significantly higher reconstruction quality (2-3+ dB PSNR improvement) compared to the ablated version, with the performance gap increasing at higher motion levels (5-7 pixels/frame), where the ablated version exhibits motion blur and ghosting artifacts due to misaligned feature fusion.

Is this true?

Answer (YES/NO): NO